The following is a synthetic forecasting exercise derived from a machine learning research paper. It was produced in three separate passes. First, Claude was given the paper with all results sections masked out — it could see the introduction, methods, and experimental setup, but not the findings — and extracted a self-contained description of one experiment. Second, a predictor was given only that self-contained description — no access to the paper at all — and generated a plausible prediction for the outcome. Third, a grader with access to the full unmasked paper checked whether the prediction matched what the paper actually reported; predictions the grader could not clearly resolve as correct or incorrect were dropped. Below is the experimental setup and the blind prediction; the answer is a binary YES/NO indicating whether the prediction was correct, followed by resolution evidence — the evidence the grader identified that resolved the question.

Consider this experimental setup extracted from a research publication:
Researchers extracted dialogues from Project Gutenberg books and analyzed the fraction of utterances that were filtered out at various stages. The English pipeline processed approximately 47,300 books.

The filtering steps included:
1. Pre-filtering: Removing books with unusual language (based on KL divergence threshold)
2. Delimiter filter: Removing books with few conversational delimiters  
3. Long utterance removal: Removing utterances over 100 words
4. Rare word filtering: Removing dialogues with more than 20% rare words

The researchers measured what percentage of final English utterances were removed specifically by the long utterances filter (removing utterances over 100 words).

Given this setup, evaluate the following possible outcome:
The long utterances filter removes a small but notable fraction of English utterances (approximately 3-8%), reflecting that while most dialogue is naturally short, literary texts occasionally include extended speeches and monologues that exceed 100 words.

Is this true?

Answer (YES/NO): YES